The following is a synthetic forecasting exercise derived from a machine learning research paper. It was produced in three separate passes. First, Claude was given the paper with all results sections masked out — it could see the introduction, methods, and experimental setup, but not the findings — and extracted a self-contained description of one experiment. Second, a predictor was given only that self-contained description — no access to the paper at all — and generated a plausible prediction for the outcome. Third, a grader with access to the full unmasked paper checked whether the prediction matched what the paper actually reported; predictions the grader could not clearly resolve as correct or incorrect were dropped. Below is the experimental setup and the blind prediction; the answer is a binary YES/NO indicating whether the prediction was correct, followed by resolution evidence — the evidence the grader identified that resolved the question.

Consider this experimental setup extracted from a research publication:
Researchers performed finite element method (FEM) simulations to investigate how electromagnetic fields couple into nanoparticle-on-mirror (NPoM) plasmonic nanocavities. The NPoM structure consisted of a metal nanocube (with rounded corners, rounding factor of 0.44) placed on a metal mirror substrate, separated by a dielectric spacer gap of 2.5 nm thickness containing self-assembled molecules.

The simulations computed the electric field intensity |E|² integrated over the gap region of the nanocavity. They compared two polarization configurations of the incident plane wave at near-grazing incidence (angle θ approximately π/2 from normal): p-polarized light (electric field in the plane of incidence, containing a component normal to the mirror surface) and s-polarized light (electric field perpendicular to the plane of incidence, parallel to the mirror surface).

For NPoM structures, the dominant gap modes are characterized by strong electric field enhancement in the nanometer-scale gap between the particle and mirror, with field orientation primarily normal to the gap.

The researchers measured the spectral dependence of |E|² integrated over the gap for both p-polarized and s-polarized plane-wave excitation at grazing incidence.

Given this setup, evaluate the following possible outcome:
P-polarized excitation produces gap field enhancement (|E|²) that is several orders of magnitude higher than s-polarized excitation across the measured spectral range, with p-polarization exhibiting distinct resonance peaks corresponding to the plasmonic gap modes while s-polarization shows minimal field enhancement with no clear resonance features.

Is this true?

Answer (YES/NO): NO